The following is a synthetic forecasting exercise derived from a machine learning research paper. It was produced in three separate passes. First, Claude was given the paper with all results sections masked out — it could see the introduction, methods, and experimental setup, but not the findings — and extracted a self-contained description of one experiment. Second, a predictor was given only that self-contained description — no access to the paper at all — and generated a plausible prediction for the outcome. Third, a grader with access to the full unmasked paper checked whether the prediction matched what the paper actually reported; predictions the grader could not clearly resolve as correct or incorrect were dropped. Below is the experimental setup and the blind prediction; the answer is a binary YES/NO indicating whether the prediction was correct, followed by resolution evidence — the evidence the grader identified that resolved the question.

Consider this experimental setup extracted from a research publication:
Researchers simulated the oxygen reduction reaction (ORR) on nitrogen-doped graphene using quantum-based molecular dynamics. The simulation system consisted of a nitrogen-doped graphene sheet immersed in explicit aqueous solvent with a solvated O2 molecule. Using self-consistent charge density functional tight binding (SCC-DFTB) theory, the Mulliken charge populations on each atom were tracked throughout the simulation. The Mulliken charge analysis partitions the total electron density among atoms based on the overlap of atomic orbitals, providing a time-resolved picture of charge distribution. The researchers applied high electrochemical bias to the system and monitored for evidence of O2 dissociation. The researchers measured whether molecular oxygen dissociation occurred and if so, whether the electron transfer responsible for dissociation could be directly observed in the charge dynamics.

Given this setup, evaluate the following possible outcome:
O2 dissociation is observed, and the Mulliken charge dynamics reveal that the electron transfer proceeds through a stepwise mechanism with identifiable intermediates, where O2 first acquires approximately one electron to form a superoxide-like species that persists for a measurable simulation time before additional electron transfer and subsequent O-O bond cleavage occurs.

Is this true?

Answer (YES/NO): NO